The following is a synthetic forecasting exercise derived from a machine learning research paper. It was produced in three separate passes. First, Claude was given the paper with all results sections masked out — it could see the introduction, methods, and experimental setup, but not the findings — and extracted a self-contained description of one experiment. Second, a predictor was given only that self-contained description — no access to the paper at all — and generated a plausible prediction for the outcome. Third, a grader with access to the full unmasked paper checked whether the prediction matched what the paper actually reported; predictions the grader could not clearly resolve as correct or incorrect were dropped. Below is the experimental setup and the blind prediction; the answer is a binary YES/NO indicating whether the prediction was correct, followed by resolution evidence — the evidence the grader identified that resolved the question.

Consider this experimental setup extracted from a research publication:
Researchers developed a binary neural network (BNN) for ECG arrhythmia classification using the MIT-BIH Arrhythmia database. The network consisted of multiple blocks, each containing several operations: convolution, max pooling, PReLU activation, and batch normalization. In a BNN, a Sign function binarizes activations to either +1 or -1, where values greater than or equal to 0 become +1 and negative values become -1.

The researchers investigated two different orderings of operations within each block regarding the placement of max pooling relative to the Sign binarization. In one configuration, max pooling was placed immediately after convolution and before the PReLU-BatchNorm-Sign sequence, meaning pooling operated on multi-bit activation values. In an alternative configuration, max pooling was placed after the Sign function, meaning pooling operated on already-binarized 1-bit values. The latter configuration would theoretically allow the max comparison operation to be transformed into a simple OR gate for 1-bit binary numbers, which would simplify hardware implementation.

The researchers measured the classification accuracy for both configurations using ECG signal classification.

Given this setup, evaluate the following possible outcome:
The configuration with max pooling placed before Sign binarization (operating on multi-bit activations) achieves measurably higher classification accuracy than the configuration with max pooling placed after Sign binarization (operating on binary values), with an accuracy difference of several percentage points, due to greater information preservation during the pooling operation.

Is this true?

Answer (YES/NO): YES